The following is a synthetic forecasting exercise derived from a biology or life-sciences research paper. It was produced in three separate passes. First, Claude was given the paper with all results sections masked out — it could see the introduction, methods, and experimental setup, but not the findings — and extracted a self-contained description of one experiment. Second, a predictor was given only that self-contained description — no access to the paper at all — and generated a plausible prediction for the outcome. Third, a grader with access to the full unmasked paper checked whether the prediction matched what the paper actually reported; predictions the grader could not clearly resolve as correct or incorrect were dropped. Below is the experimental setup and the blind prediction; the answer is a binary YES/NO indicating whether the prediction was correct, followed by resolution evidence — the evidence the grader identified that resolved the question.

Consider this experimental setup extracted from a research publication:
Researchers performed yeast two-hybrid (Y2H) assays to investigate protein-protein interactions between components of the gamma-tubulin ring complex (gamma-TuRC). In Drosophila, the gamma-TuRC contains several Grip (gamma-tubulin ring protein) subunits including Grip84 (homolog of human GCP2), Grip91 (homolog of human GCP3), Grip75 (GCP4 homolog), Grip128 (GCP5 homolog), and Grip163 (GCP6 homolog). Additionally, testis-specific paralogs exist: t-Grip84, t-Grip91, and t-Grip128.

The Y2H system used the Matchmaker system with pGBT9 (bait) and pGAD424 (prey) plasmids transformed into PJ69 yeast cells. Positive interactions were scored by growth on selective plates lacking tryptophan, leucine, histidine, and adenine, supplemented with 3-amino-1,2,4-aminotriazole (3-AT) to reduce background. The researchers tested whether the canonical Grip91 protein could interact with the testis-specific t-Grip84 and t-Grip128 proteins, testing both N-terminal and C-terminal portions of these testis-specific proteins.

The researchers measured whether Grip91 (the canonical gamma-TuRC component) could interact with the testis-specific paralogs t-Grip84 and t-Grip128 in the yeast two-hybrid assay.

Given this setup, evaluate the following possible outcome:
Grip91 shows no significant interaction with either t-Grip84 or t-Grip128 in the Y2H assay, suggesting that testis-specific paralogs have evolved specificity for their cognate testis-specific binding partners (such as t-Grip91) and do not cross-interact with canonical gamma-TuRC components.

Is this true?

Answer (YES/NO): NO